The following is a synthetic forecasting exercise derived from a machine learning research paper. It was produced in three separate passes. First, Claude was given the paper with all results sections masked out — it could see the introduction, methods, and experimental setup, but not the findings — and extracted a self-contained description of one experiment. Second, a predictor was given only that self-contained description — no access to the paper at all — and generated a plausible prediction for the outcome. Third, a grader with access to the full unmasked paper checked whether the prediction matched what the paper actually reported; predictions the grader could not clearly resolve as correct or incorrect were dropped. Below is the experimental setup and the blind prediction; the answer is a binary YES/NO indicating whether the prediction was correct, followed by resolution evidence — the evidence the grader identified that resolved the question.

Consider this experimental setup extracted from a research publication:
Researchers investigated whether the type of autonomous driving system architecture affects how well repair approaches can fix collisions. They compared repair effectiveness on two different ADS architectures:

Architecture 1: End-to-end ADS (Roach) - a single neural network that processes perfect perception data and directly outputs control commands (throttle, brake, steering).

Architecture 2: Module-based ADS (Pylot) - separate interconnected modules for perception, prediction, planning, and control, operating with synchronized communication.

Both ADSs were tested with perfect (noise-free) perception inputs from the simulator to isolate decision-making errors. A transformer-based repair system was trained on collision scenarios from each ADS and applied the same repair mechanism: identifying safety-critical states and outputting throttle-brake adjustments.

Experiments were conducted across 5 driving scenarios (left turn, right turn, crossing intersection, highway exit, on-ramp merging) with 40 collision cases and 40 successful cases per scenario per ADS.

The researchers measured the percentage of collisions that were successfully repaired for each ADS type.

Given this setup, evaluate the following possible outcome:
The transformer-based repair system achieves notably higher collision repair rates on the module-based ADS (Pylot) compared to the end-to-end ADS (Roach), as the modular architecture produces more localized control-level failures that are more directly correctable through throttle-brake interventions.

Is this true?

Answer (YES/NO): NO